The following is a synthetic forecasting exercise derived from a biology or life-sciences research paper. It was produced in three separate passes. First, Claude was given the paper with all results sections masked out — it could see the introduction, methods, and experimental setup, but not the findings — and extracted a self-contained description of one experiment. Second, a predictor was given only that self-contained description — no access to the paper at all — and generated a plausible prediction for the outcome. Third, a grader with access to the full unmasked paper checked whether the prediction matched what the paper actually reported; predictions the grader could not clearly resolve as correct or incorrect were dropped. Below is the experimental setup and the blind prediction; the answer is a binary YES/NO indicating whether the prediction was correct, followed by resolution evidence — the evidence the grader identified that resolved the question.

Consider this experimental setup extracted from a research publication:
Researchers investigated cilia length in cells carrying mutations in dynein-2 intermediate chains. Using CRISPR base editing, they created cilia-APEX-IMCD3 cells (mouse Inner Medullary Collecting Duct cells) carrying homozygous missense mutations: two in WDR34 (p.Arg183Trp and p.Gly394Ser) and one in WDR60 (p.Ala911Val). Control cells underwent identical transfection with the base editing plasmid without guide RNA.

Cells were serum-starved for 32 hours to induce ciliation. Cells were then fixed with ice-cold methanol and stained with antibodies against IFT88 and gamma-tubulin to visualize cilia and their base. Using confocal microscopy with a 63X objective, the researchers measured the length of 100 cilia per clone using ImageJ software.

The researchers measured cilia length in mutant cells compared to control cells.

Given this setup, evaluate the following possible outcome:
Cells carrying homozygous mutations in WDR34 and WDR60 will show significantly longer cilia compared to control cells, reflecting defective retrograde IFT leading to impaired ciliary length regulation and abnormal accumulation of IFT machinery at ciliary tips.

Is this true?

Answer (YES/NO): NO